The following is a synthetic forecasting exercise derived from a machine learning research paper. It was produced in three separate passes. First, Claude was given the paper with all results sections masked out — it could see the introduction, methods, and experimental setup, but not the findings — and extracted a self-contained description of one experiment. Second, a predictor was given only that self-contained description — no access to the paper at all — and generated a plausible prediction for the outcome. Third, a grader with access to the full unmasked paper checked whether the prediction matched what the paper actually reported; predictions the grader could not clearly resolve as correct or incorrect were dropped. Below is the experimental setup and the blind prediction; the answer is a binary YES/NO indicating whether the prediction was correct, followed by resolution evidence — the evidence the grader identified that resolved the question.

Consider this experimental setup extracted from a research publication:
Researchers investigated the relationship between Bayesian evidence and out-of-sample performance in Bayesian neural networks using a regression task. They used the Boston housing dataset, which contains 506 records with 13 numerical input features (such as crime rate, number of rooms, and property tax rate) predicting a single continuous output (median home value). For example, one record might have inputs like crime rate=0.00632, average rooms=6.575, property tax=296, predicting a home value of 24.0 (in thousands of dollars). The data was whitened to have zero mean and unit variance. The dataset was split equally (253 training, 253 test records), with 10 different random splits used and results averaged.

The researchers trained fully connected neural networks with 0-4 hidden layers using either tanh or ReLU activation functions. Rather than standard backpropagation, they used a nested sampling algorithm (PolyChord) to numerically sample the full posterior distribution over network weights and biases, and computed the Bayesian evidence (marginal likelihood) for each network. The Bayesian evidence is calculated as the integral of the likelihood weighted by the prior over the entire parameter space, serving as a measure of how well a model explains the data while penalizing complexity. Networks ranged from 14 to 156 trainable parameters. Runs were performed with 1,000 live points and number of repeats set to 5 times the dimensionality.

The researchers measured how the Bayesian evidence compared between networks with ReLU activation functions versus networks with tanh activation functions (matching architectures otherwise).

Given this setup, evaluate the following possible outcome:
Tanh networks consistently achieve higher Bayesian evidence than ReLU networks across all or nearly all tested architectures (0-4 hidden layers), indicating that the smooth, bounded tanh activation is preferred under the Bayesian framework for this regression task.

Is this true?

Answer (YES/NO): NO